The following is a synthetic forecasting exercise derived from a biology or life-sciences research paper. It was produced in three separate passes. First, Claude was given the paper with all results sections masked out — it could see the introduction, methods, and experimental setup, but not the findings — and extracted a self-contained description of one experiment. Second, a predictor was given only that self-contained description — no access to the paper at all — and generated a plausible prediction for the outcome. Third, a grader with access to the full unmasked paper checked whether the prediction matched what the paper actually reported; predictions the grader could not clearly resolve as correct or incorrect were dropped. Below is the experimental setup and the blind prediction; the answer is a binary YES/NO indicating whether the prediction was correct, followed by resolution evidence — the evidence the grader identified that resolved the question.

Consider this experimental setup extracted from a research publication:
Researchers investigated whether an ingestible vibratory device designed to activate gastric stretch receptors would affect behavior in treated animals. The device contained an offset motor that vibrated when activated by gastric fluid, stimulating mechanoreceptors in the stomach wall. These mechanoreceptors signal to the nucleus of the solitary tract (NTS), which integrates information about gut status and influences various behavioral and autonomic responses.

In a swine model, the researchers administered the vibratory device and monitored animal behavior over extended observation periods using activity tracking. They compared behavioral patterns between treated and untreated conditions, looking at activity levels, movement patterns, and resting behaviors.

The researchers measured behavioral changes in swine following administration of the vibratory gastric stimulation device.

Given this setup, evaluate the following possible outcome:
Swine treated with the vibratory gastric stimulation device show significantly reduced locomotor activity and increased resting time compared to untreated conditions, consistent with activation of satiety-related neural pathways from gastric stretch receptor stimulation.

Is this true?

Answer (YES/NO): NO